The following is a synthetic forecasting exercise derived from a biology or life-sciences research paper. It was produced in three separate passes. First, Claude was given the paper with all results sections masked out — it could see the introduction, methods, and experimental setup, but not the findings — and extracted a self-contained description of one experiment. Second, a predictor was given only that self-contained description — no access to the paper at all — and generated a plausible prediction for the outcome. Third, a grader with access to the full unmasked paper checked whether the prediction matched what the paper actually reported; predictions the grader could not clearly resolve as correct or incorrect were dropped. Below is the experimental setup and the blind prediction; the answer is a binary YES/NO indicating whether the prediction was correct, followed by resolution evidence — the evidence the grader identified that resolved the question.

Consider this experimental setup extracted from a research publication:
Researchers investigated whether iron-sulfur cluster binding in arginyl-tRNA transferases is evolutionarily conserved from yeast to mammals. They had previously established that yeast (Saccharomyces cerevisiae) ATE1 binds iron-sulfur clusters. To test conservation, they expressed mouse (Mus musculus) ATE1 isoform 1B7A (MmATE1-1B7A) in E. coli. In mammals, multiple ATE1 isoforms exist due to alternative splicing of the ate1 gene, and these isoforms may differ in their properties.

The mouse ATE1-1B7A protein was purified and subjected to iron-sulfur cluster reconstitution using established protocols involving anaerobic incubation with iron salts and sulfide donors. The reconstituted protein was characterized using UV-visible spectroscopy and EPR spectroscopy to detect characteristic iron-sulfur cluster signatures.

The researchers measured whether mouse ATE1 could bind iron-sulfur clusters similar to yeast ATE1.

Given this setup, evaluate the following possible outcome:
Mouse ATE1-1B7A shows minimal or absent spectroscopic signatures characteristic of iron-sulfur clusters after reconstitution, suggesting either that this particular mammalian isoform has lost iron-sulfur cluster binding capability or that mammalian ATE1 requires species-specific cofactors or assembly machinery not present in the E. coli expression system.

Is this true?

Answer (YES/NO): NO